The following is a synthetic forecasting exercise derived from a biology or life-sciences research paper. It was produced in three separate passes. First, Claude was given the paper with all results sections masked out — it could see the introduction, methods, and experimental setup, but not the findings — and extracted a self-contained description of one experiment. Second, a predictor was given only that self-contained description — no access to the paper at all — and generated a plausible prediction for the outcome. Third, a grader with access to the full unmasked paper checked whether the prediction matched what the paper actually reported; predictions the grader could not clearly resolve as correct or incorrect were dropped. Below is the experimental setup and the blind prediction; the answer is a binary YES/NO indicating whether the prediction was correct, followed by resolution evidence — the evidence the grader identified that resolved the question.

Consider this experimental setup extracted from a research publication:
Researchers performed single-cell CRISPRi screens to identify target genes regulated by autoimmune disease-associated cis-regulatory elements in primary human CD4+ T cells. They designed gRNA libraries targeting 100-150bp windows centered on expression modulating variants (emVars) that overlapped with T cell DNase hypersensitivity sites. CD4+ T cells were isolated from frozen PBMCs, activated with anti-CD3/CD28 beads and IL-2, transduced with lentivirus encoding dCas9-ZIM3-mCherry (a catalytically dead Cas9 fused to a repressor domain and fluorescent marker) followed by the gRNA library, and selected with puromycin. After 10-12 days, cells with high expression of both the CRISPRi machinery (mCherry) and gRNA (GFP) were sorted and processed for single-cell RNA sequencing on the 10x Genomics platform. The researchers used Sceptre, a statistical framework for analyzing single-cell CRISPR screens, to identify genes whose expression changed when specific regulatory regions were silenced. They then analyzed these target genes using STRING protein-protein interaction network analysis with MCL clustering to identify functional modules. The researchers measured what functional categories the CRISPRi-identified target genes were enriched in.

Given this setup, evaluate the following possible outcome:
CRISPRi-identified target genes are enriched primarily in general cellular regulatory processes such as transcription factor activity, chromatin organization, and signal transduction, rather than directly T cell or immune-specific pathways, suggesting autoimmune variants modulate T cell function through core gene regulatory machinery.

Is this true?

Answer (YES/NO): NO